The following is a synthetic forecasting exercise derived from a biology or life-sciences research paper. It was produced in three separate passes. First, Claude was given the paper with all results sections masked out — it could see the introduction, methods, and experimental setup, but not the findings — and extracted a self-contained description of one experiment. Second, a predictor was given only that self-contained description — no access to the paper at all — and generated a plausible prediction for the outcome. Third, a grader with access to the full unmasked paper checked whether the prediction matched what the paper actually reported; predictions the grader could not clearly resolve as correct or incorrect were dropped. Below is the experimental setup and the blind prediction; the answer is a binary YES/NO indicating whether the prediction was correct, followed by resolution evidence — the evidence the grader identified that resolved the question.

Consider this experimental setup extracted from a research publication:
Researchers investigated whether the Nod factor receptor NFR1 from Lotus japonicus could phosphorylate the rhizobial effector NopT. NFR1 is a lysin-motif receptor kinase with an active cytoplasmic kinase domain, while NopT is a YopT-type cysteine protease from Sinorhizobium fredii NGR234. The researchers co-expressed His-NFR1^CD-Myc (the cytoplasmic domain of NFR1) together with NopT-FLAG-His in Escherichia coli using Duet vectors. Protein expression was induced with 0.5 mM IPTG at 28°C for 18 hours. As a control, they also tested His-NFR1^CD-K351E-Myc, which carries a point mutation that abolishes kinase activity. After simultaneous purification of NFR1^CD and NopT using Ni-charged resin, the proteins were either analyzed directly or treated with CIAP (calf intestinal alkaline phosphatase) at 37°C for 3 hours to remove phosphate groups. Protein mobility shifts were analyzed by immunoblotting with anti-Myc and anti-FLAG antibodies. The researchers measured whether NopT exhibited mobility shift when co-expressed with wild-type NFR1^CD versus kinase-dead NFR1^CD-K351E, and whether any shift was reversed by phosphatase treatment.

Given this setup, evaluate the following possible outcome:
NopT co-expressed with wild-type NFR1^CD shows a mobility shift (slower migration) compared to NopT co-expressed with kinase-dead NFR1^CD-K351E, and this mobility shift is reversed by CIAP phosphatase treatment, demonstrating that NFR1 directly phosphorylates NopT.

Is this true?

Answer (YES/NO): YES